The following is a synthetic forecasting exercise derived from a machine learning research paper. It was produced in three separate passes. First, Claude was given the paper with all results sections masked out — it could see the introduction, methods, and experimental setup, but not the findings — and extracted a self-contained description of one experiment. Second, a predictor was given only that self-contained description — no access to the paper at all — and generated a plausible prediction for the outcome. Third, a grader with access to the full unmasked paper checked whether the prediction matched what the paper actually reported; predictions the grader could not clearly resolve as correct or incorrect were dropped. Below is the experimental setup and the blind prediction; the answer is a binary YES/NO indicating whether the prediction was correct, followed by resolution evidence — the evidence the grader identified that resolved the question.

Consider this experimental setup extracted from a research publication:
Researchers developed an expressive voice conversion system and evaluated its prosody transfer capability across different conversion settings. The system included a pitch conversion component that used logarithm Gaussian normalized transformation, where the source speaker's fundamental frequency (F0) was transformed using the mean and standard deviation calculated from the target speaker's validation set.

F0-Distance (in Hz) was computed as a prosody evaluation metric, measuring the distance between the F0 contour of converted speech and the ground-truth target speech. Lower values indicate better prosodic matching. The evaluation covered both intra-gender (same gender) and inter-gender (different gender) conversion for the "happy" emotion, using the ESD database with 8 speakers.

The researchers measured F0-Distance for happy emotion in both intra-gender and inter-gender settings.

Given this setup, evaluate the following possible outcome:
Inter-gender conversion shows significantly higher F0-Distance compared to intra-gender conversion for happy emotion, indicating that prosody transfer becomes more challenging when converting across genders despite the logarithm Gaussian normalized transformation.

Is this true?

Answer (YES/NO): YES